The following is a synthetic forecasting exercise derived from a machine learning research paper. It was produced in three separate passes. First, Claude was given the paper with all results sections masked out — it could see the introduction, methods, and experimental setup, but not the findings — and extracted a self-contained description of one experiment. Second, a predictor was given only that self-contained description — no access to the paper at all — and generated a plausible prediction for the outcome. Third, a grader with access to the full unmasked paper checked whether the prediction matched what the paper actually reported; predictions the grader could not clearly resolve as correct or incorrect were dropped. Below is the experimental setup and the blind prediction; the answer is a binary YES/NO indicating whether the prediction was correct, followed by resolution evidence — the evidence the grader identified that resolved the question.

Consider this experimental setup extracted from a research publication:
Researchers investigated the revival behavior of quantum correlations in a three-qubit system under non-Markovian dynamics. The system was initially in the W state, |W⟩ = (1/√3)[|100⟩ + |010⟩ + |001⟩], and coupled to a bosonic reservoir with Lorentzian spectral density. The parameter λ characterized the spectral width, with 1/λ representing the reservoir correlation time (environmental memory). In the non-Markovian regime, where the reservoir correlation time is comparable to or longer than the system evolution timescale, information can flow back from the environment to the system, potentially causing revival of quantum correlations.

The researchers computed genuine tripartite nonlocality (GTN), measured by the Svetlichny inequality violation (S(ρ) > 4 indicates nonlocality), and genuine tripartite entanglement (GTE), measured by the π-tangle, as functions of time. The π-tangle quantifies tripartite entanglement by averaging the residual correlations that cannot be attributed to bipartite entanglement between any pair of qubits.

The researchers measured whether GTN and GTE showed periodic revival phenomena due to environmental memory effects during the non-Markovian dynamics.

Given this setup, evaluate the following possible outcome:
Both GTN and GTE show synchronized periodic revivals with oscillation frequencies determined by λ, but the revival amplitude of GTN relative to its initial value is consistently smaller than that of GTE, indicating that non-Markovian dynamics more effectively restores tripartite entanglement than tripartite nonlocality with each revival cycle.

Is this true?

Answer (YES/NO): NO